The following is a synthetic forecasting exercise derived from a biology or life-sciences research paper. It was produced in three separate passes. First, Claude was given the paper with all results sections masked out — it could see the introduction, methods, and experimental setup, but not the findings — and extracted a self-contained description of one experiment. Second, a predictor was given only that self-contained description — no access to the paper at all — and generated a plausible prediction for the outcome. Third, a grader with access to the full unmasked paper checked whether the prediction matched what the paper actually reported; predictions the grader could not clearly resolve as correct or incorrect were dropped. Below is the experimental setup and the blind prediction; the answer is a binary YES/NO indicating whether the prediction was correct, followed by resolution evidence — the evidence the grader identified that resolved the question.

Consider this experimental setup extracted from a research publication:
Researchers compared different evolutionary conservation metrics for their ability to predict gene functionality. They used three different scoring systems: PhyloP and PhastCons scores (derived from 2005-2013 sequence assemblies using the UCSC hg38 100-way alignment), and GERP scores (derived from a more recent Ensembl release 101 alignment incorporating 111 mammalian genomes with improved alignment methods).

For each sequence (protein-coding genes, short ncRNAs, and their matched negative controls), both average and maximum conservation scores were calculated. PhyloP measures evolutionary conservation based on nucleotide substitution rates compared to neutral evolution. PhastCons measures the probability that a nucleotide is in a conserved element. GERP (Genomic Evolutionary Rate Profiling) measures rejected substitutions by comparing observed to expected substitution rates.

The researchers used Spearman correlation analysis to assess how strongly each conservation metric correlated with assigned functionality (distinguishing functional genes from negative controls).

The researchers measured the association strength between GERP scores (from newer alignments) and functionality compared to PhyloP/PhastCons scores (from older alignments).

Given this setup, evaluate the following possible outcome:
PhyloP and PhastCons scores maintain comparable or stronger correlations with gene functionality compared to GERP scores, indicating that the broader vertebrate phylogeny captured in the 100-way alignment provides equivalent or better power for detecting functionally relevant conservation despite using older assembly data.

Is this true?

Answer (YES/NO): NO